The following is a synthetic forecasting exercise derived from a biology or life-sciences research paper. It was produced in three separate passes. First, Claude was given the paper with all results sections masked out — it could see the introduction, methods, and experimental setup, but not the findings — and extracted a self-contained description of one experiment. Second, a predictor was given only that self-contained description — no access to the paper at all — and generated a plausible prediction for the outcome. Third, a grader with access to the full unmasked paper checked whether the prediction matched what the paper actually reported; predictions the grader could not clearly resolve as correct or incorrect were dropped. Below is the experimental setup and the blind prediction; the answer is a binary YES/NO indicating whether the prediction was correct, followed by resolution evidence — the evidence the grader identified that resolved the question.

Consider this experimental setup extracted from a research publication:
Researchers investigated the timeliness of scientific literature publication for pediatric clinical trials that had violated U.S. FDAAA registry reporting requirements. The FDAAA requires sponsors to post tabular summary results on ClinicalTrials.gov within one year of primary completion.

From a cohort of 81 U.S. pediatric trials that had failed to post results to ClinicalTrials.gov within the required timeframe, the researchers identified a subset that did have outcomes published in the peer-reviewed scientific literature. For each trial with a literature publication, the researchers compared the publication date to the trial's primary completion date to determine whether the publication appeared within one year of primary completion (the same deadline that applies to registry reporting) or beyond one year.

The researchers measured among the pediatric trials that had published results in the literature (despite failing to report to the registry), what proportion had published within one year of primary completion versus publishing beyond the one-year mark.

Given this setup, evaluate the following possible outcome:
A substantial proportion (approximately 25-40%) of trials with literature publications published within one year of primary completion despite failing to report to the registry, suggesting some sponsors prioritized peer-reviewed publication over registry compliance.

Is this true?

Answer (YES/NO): YES